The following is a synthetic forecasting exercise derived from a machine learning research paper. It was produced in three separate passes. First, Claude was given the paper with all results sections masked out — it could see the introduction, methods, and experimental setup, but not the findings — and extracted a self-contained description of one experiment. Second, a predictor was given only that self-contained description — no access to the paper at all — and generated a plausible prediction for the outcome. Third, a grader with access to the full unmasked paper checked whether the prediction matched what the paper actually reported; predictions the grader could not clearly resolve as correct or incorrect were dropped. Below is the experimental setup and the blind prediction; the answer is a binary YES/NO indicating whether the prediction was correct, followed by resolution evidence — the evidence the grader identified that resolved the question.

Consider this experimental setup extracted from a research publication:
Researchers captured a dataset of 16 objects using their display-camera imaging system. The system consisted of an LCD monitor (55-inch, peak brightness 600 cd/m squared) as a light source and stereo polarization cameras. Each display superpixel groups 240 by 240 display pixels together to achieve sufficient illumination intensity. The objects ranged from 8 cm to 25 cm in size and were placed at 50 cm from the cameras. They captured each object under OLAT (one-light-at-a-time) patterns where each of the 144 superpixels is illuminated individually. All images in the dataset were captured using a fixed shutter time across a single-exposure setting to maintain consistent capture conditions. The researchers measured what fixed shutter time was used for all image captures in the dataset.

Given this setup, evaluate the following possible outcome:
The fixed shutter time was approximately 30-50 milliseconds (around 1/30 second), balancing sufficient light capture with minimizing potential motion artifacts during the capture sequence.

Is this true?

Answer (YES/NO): NO